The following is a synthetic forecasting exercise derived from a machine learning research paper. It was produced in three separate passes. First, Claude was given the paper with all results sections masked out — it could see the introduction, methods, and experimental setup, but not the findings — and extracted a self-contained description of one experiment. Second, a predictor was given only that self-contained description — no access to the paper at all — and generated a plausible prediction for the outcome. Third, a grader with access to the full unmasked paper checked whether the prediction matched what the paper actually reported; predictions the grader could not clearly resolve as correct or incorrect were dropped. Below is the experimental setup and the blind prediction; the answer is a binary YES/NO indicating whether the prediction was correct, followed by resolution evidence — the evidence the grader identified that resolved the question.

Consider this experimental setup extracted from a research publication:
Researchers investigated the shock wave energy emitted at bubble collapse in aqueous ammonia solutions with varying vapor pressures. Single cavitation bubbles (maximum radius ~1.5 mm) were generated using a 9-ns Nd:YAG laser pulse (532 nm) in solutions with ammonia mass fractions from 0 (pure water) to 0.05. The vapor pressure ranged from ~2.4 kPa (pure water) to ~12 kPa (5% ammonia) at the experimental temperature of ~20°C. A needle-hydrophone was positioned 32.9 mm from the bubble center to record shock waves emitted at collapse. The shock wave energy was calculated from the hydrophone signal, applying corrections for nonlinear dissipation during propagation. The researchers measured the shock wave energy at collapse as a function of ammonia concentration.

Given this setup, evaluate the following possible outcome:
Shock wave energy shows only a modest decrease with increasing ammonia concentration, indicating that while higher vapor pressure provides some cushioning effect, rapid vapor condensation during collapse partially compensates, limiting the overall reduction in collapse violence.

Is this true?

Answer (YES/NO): NO